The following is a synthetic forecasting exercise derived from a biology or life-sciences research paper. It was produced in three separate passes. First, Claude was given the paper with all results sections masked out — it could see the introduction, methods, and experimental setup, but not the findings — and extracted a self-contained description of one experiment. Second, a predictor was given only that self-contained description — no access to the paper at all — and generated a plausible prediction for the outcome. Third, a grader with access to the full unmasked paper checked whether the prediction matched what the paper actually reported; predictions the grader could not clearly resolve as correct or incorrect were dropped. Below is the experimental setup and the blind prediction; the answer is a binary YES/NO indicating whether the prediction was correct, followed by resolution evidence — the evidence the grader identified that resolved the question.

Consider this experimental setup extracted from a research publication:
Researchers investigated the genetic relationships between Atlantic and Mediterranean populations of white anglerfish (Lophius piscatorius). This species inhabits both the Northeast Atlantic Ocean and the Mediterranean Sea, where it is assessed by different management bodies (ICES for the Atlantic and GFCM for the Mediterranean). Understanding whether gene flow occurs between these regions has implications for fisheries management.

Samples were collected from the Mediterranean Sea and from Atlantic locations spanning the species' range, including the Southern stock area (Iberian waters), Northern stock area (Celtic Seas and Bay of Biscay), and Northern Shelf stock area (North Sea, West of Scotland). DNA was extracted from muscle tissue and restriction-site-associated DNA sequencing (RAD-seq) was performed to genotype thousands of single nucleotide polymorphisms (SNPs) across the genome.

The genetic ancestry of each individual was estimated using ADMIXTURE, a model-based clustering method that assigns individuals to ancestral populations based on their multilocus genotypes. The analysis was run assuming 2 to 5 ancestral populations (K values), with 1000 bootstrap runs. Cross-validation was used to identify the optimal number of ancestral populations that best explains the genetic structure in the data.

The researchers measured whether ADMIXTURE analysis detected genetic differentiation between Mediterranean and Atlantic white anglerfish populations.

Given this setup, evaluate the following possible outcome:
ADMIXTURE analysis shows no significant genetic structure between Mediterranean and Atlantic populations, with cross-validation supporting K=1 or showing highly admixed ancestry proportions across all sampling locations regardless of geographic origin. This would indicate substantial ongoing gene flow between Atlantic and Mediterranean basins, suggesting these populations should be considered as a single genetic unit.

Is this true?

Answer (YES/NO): NO